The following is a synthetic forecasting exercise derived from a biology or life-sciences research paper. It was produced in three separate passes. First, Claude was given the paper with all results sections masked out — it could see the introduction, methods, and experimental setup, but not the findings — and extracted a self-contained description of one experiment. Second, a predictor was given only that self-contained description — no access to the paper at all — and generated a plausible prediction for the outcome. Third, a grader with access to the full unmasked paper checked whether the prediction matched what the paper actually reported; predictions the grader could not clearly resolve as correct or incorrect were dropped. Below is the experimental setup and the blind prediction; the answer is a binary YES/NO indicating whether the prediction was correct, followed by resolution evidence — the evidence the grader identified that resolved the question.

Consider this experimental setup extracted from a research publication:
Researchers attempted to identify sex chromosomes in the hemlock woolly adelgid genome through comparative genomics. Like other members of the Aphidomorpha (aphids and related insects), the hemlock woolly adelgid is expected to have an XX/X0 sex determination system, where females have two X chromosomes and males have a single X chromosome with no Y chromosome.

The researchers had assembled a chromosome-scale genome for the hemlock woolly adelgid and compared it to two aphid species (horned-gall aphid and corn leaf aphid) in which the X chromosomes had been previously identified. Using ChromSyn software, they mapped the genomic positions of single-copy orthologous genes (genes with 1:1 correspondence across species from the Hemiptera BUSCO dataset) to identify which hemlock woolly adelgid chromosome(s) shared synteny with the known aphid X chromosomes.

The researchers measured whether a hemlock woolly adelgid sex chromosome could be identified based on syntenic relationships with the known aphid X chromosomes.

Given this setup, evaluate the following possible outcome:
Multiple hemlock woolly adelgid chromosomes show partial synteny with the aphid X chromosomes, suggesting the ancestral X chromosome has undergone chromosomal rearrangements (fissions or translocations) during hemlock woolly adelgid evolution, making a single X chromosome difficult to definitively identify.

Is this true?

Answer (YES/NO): NO